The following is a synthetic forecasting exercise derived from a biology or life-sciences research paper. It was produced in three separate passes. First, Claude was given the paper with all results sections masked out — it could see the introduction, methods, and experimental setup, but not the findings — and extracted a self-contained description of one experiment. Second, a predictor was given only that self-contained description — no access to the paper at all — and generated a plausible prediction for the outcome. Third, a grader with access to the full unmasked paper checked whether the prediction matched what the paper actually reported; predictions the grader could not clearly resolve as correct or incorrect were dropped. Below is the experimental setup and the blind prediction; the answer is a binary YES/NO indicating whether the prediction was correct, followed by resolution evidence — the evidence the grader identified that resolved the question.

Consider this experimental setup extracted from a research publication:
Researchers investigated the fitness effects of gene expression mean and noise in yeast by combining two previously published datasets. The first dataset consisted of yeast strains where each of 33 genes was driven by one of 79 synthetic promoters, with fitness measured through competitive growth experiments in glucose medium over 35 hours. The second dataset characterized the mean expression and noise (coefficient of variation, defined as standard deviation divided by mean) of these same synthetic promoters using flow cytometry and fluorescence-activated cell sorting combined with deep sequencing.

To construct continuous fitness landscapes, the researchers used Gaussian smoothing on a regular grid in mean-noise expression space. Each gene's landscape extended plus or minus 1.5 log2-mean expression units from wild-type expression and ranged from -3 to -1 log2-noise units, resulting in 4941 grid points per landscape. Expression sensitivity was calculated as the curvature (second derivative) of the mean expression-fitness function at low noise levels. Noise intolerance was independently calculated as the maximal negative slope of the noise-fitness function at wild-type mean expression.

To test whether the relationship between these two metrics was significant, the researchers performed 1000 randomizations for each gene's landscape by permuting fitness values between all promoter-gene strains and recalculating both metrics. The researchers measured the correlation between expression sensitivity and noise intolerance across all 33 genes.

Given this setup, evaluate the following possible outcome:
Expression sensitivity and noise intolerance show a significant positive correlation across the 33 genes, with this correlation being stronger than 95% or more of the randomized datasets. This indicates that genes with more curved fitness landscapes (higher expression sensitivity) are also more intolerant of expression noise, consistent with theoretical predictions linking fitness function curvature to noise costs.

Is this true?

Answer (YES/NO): YES